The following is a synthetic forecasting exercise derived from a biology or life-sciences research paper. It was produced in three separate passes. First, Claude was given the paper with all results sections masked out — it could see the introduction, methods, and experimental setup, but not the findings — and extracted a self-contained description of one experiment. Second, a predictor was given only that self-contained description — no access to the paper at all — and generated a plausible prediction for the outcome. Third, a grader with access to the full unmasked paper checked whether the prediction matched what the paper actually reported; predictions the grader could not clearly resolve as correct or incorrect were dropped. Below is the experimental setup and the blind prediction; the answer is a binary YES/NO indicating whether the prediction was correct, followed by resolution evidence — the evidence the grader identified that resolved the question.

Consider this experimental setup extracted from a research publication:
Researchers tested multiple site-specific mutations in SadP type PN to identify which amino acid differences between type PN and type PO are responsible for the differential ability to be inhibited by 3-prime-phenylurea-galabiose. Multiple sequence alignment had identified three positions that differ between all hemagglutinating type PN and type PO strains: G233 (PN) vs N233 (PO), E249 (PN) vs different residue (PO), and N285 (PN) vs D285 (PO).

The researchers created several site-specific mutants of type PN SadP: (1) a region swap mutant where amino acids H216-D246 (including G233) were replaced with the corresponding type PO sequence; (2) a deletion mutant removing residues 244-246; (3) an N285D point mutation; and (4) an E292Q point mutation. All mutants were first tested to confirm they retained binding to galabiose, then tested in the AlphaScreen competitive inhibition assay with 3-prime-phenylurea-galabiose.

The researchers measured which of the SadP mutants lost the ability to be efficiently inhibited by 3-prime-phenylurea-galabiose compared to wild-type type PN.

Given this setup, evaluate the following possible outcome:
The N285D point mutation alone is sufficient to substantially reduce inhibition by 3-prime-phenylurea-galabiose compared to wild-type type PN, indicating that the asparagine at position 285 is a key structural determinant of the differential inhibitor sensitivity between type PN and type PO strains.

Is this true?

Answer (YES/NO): YES